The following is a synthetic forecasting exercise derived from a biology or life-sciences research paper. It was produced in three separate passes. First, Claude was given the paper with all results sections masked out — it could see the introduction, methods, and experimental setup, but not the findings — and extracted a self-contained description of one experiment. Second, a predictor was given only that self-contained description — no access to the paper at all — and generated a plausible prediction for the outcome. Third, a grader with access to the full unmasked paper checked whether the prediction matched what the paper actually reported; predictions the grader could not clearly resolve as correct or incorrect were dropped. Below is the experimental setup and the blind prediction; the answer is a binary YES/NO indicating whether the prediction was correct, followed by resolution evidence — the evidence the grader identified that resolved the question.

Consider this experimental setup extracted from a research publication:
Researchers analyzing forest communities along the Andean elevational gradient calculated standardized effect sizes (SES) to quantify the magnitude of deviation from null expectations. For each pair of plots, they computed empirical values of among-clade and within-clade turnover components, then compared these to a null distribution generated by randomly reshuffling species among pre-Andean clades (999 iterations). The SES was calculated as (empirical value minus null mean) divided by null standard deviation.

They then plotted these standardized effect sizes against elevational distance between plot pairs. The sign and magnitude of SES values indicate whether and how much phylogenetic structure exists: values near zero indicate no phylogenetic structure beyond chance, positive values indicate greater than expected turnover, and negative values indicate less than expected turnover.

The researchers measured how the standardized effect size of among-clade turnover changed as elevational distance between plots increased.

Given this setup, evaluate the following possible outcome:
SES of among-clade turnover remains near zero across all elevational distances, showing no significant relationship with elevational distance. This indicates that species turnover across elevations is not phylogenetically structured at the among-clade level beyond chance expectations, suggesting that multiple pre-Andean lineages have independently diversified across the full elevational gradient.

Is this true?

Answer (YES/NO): NO